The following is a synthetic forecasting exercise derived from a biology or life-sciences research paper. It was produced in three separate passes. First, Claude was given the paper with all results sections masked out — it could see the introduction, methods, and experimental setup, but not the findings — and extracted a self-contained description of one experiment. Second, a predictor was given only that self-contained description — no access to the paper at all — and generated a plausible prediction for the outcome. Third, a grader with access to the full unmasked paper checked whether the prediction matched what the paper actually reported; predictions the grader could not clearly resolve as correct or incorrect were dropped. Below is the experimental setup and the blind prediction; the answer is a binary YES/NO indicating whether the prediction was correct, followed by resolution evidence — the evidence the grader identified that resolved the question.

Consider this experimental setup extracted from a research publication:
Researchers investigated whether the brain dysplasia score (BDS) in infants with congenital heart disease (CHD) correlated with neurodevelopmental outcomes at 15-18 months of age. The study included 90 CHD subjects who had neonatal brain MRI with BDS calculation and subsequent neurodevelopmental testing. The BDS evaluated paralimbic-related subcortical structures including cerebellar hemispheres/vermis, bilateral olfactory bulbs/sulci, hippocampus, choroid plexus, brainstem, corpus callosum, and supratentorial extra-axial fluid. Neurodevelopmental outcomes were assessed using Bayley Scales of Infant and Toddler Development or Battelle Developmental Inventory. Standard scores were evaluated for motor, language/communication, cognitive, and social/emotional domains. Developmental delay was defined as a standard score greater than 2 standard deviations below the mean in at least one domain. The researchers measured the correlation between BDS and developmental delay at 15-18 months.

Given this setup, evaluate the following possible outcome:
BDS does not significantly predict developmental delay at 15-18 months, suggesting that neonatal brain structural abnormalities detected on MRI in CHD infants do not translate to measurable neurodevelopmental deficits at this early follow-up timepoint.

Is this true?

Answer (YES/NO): NO